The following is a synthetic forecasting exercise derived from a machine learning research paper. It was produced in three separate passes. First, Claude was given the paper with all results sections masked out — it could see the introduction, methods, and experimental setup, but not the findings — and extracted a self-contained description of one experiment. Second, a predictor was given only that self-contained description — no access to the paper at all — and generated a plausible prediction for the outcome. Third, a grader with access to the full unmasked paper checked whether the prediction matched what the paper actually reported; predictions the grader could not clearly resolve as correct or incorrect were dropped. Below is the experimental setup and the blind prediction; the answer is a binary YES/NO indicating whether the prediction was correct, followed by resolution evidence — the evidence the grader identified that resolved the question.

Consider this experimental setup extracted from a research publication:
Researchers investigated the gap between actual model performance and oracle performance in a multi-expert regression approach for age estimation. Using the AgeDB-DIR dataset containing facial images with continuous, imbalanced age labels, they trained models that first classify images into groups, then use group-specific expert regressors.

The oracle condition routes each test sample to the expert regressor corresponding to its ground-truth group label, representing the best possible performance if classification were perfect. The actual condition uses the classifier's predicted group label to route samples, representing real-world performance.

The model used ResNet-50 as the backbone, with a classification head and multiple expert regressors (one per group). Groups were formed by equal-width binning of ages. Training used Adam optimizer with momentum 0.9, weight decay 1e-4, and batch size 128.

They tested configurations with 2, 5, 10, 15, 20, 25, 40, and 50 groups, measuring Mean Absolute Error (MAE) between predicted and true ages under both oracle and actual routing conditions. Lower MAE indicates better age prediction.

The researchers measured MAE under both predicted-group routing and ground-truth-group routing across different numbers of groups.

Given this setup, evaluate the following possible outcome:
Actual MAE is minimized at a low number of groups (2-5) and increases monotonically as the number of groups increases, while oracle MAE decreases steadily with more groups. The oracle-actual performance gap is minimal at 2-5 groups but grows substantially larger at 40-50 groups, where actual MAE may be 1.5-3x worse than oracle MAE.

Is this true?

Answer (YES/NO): NO